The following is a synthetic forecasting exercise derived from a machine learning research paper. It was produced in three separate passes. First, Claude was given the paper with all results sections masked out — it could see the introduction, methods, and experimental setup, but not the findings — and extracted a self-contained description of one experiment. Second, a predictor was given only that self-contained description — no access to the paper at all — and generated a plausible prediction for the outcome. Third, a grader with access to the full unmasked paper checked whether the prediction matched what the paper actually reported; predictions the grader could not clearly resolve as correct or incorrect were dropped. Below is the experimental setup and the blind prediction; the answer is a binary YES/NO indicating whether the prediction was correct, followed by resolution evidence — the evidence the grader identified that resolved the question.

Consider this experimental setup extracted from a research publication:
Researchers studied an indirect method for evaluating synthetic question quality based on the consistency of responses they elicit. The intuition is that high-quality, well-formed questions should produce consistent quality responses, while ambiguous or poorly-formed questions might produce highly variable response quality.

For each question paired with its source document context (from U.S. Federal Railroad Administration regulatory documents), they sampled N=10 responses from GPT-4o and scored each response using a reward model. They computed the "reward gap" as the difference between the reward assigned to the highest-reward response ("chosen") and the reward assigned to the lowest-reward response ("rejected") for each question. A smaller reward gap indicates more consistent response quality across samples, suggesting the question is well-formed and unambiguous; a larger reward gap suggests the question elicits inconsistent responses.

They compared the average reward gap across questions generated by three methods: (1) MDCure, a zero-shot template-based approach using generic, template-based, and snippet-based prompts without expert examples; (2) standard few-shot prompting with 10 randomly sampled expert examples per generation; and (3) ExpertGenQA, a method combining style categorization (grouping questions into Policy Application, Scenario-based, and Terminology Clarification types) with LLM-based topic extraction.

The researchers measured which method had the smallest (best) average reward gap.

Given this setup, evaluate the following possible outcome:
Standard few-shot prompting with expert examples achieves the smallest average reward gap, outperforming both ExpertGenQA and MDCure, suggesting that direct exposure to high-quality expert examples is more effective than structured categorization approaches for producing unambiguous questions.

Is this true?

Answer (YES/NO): NO